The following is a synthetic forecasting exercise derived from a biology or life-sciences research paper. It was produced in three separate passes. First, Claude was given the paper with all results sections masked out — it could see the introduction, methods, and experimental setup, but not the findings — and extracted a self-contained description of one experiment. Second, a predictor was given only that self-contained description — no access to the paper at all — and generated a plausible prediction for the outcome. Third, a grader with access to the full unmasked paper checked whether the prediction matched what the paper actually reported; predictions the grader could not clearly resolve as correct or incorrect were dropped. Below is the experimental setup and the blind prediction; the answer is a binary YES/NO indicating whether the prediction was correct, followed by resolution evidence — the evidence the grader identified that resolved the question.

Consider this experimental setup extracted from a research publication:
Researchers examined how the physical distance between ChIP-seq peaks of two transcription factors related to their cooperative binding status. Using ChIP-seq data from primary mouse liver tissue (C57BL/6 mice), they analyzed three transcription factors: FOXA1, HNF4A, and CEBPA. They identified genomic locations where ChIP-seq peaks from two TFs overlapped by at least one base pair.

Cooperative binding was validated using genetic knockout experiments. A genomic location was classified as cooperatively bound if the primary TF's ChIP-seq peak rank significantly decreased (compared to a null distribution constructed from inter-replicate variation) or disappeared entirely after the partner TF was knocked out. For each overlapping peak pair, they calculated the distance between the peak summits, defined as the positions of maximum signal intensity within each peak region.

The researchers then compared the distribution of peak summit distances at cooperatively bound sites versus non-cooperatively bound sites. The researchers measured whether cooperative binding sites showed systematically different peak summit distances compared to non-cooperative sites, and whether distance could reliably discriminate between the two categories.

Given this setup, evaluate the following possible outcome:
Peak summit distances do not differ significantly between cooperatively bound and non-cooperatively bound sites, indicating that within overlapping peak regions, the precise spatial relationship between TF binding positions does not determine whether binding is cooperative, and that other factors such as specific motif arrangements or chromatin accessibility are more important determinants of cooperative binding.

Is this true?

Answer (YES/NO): NO